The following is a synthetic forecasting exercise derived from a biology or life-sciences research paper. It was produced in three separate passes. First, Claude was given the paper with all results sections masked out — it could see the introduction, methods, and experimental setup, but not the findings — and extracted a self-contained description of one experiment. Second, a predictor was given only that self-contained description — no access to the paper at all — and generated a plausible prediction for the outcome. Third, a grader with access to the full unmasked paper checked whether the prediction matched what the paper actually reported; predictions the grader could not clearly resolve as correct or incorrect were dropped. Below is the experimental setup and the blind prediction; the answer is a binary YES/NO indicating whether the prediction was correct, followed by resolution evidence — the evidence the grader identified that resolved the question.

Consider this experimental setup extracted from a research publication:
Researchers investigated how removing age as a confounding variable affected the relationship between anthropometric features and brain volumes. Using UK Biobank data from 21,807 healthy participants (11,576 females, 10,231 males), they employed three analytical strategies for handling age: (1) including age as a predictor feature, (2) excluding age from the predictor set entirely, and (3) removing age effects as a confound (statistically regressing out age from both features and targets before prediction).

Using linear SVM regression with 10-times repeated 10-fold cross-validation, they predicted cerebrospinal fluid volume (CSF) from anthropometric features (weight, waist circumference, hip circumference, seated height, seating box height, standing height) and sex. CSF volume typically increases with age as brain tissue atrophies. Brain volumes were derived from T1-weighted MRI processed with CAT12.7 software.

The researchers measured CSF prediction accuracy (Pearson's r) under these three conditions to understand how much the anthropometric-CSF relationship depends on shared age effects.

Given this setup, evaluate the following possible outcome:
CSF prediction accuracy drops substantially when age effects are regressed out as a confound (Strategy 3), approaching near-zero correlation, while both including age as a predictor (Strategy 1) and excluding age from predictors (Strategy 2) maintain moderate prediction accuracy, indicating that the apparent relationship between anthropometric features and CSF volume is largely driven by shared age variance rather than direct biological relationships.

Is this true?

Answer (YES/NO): NO